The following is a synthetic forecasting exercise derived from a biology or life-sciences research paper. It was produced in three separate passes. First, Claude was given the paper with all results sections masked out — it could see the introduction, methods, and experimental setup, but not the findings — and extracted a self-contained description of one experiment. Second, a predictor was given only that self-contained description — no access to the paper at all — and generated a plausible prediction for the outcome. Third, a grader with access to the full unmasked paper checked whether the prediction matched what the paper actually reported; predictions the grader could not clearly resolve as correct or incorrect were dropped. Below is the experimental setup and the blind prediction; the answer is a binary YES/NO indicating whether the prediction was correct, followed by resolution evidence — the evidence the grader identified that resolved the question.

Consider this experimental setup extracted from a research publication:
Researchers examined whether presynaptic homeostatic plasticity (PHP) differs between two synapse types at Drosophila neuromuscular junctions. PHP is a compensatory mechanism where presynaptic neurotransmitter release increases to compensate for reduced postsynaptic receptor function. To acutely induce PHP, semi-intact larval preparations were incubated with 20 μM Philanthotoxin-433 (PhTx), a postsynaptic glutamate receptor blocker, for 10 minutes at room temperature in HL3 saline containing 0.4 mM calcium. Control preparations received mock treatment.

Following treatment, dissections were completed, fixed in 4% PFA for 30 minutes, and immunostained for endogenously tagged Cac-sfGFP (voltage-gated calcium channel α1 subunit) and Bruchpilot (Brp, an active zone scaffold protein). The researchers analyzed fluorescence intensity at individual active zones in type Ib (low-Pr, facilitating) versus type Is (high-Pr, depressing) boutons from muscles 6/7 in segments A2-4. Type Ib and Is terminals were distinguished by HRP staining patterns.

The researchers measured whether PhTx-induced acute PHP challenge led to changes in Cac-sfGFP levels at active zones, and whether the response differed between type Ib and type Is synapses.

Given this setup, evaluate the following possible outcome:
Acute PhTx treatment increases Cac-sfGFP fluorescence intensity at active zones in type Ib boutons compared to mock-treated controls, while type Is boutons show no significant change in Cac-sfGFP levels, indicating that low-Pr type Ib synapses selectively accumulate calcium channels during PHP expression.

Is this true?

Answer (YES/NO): NO